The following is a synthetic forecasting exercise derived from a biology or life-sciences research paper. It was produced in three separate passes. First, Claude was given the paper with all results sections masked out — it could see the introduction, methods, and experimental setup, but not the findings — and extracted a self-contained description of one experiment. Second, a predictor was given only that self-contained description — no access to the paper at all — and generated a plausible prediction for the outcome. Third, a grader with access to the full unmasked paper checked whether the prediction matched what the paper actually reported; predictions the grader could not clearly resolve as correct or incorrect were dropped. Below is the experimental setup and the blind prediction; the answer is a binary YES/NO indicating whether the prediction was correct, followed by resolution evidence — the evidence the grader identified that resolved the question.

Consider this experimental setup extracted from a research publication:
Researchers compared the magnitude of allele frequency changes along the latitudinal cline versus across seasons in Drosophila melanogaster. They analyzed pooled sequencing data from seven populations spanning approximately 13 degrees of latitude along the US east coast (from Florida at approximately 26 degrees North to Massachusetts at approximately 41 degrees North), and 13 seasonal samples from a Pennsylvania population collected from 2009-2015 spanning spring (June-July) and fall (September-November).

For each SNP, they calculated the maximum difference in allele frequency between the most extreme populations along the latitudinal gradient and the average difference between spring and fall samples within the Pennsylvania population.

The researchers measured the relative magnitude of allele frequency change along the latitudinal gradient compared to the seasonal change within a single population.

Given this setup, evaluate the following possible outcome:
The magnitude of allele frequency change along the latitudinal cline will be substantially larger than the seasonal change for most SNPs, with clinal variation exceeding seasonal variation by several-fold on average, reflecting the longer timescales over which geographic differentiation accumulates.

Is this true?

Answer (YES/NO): YES